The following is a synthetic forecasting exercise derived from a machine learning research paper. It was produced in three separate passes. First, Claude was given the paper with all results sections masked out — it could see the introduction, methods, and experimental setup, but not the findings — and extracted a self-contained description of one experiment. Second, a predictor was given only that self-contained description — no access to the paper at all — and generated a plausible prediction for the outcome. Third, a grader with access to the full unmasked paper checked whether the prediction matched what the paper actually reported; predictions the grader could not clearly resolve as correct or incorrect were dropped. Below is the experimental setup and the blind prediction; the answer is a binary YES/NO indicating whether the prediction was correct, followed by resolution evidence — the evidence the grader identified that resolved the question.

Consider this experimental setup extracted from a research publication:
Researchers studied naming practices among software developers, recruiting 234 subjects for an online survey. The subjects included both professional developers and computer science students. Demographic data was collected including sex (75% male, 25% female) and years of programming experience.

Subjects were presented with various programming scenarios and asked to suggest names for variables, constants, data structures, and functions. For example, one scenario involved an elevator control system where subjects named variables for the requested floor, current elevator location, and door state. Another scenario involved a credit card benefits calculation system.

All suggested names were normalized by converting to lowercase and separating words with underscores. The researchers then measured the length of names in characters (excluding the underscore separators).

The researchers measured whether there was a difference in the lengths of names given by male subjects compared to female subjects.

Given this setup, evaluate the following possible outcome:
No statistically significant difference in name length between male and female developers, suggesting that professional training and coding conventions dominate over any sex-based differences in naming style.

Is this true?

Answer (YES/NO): YES